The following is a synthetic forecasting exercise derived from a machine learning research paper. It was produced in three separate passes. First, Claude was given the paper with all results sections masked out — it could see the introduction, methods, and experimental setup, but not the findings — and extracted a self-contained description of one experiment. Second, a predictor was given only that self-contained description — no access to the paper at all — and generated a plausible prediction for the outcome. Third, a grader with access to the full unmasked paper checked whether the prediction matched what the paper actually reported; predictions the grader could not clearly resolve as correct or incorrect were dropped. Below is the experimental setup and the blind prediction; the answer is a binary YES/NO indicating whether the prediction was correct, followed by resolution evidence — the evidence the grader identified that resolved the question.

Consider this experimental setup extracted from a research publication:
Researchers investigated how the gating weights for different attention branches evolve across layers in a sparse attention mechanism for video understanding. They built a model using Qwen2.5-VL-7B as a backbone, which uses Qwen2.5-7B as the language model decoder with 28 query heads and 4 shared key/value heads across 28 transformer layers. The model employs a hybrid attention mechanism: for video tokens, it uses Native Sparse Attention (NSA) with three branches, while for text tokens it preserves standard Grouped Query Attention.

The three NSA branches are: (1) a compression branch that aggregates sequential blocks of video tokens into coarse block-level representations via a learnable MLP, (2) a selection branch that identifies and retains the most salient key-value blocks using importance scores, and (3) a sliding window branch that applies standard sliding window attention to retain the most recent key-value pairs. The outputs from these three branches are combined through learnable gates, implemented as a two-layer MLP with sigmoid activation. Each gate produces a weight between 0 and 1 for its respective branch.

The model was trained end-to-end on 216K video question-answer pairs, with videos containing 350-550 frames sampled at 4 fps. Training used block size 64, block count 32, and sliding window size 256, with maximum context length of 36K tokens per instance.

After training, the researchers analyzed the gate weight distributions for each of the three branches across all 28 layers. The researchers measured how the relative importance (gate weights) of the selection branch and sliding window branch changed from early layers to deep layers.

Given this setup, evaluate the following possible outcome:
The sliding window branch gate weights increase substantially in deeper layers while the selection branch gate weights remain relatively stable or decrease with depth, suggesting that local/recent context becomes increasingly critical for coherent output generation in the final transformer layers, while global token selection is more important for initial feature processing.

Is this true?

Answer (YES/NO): NO